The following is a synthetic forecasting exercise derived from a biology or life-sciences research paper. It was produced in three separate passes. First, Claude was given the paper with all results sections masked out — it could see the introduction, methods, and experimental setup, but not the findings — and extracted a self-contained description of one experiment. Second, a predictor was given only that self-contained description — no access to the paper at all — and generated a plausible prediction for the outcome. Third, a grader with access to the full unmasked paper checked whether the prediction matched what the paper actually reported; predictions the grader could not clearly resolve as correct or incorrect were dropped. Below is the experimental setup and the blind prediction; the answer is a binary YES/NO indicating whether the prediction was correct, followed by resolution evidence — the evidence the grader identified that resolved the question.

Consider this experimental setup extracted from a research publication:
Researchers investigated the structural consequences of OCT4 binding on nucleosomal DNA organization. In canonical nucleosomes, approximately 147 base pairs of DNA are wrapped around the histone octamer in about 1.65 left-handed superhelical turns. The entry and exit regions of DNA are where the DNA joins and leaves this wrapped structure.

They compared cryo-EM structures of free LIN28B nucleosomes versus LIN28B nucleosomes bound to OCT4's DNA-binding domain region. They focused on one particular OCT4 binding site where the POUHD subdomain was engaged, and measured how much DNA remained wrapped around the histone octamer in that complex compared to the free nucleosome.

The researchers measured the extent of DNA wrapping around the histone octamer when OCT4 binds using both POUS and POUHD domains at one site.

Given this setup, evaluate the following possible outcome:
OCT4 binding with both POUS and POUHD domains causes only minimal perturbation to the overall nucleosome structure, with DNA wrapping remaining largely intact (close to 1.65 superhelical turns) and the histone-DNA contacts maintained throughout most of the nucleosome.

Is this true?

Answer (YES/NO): NO